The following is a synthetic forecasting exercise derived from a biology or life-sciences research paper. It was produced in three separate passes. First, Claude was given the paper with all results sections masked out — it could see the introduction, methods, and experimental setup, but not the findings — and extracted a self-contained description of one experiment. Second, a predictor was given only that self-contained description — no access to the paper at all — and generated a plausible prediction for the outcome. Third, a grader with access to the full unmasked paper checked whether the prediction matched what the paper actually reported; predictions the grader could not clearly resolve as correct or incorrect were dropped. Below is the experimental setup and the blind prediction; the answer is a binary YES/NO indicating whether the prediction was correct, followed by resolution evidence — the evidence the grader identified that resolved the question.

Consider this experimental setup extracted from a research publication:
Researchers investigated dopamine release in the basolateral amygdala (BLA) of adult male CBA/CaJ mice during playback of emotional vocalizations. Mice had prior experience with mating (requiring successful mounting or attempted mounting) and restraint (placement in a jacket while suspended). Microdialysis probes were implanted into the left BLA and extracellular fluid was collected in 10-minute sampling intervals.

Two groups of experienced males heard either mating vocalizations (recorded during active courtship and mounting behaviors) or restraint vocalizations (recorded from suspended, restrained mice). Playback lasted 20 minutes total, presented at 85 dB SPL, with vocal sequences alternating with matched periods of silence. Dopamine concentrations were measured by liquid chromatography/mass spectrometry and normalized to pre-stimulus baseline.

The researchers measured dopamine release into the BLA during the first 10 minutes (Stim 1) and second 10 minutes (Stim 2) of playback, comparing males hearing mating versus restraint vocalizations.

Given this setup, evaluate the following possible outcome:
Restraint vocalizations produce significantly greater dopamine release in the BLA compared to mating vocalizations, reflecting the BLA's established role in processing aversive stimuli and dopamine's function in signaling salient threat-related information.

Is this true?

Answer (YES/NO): NO